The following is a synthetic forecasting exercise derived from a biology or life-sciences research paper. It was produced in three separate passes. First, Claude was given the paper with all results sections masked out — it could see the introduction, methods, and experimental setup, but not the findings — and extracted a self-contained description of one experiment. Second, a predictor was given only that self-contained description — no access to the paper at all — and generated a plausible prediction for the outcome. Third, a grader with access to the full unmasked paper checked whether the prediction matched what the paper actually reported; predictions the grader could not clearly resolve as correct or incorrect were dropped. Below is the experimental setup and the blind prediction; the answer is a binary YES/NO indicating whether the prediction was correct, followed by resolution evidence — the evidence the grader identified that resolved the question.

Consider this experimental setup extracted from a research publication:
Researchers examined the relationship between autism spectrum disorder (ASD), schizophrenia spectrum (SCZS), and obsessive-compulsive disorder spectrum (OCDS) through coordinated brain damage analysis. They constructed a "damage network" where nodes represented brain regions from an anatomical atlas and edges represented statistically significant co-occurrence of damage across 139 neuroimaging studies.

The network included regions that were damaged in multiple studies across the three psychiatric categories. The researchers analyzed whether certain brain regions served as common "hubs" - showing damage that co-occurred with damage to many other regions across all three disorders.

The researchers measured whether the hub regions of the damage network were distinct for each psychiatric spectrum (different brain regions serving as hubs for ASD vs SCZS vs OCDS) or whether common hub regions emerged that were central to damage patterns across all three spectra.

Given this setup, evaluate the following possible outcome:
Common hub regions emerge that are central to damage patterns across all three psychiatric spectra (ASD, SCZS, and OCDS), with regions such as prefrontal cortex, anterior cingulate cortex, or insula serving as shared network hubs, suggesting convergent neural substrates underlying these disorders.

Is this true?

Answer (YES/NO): YES